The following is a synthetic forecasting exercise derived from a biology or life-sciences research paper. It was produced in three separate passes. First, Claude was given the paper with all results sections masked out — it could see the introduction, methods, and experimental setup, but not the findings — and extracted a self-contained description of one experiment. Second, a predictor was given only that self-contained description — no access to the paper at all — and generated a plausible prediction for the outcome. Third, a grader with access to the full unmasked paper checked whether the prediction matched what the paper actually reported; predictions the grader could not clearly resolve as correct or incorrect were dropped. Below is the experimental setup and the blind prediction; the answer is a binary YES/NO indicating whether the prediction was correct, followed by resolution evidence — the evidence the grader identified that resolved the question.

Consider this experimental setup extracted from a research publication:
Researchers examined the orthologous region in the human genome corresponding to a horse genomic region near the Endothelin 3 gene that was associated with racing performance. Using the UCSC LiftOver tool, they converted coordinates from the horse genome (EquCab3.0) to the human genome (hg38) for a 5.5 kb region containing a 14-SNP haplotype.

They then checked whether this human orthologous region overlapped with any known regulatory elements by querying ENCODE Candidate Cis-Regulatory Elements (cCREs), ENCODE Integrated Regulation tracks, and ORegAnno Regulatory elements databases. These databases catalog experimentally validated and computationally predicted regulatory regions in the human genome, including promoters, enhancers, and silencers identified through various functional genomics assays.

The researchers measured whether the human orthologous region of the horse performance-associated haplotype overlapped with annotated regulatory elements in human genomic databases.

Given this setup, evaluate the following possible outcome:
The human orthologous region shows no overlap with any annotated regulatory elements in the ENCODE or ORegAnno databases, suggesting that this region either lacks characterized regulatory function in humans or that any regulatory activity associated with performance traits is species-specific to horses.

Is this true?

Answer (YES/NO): NO